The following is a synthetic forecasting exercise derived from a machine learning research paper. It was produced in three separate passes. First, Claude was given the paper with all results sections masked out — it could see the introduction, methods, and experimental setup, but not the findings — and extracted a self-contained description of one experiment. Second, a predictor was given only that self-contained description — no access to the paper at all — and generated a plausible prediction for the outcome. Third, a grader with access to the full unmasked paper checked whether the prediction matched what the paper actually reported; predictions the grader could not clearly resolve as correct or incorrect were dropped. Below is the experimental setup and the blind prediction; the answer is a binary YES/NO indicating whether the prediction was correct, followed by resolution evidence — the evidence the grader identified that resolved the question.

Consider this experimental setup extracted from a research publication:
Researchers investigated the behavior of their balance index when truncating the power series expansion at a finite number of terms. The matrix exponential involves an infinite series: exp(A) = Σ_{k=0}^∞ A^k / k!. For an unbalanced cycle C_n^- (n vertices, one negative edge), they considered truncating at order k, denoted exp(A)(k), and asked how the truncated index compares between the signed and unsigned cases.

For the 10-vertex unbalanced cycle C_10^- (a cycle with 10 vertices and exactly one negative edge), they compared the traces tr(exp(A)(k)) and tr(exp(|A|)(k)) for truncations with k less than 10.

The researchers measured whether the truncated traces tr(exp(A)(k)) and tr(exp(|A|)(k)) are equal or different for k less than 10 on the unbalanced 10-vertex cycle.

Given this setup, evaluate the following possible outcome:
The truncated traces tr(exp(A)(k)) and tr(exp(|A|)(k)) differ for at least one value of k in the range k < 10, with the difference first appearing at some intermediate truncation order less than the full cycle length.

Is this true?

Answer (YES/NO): NO